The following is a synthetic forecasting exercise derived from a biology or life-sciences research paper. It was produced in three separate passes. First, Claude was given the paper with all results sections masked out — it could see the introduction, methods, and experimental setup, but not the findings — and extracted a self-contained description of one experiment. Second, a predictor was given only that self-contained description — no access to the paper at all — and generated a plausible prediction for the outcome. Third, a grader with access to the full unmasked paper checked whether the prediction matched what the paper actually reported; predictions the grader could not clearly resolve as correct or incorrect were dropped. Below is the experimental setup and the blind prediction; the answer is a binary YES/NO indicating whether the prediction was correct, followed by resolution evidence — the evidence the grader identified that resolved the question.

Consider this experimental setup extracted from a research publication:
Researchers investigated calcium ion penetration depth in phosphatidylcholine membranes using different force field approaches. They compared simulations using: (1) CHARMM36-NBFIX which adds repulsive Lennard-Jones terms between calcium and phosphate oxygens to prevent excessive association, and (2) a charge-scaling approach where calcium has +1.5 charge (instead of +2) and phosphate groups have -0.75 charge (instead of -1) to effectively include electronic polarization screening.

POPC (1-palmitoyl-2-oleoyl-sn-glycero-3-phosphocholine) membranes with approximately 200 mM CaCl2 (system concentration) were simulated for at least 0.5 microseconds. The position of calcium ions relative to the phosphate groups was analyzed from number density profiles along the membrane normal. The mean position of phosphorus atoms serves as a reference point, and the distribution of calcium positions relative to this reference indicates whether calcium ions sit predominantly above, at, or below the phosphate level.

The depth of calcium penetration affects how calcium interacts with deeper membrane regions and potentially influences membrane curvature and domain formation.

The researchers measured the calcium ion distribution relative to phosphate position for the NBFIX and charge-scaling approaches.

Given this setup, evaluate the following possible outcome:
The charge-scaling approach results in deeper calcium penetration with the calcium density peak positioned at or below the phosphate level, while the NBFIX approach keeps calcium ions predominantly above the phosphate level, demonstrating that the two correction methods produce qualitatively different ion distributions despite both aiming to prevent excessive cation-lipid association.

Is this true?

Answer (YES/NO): NO